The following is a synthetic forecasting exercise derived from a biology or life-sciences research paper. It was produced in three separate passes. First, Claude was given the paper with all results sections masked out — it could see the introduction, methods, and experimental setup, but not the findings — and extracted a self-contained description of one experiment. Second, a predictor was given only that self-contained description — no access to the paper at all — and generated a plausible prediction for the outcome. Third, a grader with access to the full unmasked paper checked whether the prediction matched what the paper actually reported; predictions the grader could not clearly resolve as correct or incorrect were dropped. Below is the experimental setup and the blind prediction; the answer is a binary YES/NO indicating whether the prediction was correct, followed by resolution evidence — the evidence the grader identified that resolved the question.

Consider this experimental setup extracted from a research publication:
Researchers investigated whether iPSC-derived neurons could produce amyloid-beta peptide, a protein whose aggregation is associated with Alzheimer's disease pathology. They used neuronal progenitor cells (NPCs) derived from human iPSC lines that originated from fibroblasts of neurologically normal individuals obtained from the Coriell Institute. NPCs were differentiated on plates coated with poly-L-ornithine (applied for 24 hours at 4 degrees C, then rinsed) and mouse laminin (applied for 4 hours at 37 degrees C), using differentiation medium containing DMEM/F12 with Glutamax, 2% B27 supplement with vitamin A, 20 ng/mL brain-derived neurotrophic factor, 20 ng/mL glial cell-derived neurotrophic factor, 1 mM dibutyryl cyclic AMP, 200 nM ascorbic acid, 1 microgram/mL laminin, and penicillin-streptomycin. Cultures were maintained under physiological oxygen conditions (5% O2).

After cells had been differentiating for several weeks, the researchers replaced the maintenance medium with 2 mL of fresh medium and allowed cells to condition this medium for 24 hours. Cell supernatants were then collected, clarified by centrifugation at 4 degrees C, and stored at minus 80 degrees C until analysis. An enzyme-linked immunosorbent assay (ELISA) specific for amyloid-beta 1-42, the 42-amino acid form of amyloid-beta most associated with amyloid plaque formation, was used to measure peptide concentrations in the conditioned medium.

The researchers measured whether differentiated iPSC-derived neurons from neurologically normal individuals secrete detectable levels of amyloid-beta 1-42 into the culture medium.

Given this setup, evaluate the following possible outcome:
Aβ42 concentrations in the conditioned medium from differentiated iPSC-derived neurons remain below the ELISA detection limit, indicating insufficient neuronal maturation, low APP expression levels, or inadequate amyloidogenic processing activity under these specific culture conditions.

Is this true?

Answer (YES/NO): NO